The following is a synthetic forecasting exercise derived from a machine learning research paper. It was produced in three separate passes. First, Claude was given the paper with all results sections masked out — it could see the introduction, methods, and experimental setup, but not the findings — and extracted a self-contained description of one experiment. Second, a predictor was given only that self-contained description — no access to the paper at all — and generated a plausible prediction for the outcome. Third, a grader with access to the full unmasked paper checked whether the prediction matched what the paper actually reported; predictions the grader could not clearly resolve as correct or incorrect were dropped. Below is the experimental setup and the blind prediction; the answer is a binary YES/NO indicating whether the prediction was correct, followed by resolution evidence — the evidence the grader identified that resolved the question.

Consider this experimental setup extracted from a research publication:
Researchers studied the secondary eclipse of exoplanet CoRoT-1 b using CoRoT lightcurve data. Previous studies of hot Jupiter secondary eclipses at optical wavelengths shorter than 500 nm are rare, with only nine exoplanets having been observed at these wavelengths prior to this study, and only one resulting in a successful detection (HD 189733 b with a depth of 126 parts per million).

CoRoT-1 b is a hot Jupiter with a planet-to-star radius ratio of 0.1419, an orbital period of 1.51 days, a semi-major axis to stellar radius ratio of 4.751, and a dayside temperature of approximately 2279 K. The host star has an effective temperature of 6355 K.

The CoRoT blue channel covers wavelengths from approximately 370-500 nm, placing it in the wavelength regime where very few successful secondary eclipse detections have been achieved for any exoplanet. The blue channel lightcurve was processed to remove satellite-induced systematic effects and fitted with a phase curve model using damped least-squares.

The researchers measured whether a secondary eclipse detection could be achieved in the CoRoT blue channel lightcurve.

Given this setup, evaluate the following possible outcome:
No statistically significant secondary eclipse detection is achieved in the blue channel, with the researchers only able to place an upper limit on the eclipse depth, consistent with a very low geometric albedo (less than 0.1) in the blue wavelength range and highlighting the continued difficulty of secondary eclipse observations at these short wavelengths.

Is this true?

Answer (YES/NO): NO